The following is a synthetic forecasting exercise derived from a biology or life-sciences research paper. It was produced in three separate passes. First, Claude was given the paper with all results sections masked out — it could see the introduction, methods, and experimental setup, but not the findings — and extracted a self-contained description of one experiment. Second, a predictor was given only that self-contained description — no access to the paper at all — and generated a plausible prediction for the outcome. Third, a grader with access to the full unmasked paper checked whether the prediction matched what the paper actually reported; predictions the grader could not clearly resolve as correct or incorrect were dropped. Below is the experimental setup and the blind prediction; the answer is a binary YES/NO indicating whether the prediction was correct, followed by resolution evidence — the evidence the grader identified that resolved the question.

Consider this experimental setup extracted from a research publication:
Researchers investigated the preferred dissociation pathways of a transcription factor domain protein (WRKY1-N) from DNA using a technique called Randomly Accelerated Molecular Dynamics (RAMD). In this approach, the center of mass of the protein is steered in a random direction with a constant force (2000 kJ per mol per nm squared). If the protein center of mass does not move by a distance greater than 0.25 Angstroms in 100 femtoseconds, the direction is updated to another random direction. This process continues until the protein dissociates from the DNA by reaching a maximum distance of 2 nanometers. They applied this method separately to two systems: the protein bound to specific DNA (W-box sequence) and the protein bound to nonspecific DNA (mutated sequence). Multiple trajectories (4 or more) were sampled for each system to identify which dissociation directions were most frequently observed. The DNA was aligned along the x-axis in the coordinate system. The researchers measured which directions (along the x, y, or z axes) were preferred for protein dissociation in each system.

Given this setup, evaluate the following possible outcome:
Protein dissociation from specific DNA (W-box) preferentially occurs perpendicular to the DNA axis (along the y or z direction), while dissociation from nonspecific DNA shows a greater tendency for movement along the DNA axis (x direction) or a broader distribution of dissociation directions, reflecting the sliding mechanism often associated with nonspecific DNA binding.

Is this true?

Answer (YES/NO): NO